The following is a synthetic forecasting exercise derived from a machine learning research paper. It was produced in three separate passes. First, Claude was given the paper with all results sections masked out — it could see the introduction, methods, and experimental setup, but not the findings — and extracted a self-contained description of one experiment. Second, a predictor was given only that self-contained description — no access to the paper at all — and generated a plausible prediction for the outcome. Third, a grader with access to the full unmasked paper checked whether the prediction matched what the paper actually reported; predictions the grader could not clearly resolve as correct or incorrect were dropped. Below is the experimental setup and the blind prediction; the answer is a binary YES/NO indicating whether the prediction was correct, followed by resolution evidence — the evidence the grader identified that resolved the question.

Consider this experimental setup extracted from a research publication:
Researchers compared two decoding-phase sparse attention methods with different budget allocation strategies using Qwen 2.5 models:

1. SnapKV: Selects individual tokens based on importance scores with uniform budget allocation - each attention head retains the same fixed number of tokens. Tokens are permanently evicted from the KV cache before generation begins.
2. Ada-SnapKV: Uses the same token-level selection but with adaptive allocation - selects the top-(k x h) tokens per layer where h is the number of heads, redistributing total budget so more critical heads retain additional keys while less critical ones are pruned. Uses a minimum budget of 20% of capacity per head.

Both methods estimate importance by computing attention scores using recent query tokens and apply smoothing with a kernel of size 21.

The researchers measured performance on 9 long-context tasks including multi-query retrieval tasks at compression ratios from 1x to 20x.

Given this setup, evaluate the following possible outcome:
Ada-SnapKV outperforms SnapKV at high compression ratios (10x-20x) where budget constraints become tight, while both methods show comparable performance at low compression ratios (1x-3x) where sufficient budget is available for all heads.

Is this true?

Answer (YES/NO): NO